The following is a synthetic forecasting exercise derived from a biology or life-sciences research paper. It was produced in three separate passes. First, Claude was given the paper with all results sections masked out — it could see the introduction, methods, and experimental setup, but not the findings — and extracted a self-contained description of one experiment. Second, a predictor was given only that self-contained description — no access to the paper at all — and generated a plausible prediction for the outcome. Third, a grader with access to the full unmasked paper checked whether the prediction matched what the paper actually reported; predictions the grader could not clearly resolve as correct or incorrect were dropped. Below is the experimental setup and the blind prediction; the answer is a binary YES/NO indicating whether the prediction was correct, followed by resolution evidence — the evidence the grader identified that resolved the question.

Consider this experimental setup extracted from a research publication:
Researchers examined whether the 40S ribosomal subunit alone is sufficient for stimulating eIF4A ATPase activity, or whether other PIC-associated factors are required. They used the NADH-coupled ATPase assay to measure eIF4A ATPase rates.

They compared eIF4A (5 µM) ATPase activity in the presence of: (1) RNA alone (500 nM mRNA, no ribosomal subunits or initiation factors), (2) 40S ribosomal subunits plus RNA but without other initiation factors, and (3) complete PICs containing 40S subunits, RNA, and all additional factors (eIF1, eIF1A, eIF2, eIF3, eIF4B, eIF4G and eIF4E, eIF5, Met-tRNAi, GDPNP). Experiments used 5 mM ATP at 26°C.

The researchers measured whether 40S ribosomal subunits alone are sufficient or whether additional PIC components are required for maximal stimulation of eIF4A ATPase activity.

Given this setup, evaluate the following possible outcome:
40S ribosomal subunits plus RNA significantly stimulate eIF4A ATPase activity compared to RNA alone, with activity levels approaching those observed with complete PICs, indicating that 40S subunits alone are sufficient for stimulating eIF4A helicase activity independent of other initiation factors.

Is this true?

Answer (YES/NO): NO